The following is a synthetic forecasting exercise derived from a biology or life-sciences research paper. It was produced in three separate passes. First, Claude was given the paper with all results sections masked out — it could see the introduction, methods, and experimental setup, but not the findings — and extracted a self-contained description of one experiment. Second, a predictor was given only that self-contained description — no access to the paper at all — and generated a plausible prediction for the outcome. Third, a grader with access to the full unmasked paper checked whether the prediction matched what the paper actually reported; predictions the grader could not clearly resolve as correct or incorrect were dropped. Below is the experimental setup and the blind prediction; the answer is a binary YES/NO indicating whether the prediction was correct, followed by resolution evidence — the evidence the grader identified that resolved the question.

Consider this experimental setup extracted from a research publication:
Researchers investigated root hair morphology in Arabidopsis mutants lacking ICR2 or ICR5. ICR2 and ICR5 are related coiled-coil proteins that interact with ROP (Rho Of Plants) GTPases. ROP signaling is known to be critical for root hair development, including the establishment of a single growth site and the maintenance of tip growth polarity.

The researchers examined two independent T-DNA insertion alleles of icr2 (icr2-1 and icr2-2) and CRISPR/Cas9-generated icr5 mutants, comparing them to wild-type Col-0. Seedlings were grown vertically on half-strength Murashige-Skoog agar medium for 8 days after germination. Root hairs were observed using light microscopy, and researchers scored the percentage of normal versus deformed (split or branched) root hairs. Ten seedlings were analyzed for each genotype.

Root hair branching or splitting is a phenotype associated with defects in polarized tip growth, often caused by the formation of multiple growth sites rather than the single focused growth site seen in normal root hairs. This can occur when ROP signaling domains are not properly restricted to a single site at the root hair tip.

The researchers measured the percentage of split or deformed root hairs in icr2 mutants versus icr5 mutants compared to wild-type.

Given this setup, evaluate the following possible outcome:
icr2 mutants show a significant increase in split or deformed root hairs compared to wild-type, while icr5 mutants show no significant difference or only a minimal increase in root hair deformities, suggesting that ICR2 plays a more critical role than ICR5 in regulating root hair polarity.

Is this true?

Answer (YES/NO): YES